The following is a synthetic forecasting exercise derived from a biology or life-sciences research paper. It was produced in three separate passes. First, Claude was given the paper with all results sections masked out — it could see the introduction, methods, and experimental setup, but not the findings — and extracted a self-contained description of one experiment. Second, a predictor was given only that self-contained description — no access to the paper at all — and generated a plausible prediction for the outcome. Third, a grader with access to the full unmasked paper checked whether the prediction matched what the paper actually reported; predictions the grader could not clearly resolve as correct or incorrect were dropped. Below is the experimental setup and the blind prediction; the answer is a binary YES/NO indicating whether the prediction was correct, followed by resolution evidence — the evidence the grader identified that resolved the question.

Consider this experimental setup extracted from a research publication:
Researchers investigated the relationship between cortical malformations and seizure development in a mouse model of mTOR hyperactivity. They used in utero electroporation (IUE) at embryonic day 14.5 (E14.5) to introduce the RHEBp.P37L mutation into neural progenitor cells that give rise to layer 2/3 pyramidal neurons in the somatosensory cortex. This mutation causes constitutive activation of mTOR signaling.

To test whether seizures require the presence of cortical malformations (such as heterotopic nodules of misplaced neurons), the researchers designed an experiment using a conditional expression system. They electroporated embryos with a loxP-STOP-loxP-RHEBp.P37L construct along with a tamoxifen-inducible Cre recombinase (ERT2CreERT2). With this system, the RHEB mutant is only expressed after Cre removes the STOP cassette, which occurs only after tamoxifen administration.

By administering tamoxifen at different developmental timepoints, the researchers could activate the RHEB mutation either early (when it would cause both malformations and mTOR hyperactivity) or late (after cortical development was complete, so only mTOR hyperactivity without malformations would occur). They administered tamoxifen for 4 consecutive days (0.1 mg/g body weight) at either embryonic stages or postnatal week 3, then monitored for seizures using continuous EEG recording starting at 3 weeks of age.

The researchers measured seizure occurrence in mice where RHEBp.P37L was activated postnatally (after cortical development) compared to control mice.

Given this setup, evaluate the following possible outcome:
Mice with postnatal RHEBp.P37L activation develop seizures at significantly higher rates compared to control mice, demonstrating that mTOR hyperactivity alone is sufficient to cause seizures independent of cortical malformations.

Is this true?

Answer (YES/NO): YES